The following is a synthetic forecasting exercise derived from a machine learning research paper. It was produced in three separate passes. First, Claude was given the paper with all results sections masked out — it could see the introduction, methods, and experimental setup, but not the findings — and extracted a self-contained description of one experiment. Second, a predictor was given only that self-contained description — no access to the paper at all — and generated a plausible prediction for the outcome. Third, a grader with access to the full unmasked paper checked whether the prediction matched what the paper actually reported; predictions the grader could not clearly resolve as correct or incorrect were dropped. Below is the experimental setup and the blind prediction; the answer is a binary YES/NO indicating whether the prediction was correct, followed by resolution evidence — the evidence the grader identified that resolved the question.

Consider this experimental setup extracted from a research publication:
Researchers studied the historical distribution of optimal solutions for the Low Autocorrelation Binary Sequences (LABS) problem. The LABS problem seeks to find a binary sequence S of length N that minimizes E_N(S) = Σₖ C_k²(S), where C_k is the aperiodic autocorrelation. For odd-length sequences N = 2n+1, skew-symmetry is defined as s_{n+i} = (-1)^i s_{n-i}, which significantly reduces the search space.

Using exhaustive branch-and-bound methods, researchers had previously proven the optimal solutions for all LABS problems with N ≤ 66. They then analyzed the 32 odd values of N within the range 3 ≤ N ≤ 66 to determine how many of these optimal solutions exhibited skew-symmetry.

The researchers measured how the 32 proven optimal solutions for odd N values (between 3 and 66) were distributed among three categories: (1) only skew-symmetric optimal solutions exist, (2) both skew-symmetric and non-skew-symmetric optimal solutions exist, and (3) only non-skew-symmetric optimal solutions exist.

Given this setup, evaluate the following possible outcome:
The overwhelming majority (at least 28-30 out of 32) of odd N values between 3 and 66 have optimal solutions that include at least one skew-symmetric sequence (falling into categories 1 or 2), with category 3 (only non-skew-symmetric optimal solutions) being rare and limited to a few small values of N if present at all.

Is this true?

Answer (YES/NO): NO